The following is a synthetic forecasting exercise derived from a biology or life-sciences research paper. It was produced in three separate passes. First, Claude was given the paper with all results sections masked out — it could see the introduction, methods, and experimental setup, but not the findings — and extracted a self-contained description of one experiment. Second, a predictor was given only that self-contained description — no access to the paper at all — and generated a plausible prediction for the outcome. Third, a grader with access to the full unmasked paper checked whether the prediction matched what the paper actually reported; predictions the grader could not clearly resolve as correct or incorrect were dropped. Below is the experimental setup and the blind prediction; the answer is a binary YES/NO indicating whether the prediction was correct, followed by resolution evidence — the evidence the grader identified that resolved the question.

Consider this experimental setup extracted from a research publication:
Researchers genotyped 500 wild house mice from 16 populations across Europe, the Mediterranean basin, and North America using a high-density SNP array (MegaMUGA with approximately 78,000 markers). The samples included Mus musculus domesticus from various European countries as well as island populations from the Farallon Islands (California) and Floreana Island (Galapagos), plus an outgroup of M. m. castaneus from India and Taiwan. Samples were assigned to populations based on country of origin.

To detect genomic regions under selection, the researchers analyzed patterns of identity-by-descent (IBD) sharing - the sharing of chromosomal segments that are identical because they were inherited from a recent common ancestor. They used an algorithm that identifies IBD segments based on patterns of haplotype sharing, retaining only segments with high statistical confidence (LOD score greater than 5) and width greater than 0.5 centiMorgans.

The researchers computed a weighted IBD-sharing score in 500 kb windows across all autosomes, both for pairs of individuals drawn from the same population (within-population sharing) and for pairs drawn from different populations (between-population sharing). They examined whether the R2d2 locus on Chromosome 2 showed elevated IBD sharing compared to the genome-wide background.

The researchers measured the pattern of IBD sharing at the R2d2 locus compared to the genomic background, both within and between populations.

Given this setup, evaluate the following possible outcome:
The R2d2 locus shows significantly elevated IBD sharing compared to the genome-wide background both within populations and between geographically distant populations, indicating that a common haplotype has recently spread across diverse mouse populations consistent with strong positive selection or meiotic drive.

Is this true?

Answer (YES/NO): YES